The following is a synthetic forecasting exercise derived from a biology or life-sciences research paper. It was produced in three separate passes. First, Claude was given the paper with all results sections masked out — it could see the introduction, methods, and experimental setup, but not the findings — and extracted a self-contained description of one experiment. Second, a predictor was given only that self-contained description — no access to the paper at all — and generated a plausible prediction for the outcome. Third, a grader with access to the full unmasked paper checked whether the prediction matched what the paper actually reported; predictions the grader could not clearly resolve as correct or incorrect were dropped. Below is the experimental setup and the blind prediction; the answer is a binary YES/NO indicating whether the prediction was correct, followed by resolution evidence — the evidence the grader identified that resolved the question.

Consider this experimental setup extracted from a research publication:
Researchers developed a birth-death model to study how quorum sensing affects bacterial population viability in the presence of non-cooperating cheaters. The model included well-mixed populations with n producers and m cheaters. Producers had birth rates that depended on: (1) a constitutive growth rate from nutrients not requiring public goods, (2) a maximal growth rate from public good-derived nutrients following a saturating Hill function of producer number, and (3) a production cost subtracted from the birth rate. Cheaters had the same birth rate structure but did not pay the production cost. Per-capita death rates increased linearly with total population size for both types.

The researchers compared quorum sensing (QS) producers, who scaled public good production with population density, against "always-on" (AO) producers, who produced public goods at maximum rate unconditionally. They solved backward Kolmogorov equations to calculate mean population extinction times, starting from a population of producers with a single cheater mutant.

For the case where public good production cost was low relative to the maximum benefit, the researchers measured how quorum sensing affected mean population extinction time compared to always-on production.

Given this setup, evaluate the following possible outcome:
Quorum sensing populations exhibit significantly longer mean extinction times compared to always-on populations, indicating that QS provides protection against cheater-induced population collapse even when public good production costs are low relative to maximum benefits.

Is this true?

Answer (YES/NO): NO